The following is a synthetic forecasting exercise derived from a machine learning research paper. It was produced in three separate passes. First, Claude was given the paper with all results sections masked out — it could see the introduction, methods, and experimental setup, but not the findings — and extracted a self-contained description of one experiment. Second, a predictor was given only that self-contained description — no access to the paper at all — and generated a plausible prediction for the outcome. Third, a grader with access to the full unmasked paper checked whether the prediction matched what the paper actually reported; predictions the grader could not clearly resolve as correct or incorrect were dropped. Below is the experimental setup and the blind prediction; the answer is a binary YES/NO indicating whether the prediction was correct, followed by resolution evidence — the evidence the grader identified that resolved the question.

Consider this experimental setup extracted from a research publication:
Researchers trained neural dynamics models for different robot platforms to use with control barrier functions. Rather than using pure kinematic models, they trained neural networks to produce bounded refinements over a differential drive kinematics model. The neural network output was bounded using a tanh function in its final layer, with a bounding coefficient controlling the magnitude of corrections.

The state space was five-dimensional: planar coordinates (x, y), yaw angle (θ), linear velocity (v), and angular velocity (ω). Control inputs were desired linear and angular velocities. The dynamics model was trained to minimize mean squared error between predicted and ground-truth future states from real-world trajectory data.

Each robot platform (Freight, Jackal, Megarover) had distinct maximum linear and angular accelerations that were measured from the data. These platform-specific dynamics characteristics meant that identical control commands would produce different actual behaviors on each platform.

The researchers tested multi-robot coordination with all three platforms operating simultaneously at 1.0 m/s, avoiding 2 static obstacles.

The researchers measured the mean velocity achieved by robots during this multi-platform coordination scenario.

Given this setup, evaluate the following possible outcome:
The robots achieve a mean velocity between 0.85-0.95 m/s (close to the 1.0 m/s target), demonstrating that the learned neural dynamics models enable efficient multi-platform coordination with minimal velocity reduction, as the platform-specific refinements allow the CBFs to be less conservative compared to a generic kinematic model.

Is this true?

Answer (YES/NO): NO